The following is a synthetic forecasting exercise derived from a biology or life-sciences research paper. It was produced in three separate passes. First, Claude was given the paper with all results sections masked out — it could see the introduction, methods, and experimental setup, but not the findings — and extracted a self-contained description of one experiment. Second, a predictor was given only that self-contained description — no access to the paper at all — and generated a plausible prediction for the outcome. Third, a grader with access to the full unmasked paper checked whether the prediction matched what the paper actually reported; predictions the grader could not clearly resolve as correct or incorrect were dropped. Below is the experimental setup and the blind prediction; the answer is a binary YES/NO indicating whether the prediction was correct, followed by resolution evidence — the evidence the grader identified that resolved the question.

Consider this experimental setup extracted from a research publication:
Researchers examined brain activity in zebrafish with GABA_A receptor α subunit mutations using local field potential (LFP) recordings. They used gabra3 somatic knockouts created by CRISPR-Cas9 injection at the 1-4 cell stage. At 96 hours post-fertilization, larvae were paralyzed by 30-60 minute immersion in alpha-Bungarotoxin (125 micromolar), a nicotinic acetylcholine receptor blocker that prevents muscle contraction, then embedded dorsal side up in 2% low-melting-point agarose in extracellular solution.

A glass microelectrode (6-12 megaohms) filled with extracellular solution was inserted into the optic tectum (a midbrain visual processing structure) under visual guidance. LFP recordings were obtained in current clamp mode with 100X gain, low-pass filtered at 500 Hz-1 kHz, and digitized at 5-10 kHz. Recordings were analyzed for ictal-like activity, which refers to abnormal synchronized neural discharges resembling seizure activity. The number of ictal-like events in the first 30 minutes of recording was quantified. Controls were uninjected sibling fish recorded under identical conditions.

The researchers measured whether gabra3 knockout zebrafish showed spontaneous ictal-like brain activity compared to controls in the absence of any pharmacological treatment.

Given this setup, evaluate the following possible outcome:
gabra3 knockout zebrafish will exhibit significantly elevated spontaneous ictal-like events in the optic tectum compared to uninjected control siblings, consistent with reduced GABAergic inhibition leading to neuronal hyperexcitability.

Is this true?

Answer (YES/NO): NO